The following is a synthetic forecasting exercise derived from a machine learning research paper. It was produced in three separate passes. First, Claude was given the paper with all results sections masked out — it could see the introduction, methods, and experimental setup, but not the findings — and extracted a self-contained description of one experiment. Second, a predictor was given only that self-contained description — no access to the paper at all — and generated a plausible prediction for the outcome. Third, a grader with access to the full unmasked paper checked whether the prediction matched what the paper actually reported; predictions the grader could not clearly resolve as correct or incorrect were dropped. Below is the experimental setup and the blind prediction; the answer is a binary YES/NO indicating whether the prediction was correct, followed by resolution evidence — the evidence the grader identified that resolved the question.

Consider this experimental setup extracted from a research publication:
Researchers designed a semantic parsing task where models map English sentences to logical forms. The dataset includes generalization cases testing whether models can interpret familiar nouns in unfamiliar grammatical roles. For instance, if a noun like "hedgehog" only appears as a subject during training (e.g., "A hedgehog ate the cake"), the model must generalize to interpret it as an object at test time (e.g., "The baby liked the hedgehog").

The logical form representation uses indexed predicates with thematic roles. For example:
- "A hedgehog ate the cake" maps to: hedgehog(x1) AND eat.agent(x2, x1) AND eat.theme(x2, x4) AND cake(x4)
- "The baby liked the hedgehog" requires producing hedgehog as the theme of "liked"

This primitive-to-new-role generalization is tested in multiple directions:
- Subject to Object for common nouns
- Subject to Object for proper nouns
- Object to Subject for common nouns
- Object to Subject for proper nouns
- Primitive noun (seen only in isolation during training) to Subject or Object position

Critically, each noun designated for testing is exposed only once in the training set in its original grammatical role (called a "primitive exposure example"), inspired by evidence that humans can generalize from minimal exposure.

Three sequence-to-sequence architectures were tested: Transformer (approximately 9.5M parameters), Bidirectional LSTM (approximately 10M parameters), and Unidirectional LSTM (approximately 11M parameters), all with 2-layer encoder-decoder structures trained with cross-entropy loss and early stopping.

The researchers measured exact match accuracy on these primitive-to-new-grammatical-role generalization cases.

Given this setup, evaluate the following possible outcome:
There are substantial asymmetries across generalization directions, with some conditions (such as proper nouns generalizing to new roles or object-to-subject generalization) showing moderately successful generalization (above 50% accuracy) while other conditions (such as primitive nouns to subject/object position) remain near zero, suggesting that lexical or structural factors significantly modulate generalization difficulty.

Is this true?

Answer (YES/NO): NO